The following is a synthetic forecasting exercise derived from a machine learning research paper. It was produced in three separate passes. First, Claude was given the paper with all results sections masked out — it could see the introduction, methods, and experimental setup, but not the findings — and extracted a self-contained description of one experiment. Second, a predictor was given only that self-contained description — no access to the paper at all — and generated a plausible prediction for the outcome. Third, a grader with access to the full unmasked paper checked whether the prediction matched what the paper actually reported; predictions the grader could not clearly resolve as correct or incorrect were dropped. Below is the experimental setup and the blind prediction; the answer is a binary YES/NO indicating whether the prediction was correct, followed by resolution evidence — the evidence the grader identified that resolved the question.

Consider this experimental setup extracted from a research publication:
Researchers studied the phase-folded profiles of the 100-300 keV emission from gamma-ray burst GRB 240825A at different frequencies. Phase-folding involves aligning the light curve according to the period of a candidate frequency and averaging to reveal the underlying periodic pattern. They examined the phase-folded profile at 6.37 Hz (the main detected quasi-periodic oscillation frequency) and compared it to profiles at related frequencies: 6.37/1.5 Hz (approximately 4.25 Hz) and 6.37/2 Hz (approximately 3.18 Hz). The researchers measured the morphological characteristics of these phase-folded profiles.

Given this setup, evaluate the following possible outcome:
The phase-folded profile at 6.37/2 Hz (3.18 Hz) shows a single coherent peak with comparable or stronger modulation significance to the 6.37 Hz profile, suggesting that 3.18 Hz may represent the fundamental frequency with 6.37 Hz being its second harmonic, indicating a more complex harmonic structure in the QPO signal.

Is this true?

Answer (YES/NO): NO